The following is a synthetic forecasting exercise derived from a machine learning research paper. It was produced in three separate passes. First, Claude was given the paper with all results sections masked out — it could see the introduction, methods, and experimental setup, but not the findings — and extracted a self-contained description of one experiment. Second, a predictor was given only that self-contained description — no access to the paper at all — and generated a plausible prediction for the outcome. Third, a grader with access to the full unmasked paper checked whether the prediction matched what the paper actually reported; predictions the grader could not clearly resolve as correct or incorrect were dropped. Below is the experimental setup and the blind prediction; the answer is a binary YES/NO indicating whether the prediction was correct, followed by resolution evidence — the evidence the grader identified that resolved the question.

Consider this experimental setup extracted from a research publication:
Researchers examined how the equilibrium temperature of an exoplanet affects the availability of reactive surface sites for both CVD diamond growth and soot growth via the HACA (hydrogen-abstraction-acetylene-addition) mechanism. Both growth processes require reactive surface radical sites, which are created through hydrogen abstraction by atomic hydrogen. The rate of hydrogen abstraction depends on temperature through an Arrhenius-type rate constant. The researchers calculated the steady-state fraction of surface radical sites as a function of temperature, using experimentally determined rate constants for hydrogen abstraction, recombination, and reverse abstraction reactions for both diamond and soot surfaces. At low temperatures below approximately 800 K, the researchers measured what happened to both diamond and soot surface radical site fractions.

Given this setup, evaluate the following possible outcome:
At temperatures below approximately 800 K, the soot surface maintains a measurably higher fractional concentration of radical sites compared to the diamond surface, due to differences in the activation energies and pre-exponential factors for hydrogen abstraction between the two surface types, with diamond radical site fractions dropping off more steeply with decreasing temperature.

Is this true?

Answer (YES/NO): NO